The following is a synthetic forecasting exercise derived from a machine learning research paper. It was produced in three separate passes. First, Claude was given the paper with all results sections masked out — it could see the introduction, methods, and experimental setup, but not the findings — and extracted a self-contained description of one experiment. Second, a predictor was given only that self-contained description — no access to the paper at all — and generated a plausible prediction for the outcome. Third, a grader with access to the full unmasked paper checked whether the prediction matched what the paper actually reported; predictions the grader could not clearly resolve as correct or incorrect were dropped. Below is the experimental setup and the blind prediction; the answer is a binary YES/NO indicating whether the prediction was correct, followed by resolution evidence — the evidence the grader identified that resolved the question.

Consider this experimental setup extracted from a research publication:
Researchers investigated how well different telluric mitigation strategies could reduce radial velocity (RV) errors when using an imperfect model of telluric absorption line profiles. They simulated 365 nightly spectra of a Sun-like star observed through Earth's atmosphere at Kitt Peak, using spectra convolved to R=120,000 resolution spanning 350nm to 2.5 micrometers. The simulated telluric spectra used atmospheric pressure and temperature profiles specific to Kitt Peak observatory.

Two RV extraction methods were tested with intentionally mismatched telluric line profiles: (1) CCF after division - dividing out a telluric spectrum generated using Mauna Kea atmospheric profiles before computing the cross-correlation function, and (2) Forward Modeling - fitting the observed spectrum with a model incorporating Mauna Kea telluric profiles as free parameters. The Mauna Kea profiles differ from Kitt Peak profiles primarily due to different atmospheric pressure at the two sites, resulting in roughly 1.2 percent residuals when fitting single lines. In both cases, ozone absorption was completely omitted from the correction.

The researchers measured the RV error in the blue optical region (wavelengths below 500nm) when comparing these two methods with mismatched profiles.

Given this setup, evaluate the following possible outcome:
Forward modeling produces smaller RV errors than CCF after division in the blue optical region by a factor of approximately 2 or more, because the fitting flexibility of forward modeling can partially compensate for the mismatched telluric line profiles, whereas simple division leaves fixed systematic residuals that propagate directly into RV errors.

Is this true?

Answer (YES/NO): NO